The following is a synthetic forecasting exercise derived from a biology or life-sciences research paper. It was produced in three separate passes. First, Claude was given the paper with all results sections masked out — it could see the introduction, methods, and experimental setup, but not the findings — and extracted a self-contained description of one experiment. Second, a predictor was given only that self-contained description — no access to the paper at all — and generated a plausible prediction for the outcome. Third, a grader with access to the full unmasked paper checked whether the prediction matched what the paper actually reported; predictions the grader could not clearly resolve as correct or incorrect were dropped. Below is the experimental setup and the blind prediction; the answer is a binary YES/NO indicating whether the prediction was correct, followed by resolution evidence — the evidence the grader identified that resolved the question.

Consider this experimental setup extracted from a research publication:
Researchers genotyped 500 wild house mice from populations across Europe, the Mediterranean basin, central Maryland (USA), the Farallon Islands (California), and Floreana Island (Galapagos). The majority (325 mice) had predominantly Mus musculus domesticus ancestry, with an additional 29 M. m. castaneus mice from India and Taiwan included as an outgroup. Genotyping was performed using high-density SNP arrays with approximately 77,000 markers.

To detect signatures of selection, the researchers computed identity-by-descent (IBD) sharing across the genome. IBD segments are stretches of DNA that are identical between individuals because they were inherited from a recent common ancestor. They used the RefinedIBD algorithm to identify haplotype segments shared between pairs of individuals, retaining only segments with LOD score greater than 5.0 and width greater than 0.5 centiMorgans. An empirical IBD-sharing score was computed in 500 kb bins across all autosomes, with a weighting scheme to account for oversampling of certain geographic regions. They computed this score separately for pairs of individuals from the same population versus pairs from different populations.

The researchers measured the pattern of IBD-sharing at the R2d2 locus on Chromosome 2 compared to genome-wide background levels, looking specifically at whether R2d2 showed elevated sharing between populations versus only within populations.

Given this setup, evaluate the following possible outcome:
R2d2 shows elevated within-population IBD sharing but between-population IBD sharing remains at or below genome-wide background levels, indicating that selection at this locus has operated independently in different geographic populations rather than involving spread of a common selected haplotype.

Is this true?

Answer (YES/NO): NO